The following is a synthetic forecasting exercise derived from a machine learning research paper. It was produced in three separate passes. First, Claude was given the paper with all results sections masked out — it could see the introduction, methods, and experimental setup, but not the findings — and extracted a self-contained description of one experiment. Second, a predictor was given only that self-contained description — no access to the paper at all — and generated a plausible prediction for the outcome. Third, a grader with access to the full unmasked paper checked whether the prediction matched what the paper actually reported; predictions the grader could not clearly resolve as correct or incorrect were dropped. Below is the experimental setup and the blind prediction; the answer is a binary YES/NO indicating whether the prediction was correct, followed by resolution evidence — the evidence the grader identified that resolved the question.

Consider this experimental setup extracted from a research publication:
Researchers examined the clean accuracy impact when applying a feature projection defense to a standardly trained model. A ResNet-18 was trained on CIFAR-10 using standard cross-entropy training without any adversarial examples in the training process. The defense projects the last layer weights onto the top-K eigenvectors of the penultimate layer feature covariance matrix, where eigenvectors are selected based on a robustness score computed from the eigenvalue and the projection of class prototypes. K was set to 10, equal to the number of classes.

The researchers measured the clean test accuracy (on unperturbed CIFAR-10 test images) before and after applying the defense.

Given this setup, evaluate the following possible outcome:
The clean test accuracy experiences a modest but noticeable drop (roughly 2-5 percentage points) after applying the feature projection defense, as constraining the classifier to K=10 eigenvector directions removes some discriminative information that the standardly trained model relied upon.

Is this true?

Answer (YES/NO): NO